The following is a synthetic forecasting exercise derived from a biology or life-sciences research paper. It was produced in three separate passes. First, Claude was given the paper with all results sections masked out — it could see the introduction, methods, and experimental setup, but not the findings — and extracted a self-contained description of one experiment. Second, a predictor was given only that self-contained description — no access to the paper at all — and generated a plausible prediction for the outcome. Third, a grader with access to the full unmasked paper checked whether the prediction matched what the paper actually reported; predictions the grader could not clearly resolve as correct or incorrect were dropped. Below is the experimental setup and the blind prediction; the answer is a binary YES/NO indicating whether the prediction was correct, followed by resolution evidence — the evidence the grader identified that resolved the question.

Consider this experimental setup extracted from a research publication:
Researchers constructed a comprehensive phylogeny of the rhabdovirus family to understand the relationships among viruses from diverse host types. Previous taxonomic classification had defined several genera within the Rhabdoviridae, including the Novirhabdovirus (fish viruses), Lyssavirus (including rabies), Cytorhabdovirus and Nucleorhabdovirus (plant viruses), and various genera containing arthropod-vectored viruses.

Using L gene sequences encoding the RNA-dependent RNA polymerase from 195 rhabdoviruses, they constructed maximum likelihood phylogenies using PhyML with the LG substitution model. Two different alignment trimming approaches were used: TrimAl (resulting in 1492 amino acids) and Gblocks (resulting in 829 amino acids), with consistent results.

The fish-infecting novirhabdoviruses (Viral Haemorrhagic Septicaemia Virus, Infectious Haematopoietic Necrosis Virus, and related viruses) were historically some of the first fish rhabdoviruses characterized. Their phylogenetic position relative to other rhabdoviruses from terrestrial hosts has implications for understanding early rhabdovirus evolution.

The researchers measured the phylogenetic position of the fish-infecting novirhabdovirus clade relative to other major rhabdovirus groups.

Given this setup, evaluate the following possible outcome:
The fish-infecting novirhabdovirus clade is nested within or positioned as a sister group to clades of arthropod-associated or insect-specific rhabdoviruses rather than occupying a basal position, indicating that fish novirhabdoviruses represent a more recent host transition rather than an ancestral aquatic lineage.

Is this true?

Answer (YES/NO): NO